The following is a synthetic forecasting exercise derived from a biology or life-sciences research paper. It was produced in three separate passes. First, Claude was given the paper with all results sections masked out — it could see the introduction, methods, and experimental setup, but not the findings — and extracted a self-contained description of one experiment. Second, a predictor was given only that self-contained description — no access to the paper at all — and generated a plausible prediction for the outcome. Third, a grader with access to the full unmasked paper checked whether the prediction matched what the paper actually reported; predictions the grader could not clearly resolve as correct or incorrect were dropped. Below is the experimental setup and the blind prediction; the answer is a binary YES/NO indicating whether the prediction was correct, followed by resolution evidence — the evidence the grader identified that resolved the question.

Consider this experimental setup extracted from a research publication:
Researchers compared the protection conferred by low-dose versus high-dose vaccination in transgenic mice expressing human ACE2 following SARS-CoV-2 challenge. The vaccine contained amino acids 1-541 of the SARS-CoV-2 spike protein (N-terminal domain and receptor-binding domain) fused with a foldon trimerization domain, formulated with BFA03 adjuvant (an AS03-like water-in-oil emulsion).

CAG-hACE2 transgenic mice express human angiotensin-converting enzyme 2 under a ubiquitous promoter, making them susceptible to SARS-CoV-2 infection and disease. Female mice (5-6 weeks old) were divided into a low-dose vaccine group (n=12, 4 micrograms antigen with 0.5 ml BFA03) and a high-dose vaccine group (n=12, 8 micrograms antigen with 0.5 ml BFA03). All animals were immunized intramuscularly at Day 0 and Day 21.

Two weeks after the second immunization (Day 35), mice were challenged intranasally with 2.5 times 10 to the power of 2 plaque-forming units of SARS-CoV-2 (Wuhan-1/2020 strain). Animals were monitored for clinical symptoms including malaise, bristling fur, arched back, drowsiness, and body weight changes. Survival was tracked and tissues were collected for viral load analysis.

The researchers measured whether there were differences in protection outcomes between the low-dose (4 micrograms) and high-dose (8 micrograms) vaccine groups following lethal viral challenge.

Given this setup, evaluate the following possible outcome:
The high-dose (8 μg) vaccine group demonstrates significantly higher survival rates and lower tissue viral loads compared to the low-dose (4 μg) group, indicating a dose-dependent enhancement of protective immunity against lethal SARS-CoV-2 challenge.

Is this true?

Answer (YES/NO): NO